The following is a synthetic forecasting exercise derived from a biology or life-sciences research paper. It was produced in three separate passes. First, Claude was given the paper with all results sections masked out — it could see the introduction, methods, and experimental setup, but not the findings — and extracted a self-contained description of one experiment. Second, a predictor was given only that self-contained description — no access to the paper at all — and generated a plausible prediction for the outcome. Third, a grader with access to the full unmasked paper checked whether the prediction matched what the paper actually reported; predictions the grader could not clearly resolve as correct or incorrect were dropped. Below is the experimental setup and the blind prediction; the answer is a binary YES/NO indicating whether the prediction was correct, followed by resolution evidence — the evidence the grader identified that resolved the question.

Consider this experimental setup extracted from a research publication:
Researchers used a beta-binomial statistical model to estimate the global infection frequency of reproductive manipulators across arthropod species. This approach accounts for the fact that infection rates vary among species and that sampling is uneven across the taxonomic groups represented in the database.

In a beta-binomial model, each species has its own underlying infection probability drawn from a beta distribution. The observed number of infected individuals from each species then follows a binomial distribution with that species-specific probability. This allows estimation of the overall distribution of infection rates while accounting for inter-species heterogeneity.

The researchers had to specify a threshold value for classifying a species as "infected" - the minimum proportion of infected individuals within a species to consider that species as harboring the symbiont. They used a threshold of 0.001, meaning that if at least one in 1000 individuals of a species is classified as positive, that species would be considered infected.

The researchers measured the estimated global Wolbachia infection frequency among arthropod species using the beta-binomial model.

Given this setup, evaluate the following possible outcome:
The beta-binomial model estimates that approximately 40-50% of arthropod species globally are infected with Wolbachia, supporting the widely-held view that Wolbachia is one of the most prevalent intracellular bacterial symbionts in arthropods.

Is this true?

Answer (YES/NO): NO